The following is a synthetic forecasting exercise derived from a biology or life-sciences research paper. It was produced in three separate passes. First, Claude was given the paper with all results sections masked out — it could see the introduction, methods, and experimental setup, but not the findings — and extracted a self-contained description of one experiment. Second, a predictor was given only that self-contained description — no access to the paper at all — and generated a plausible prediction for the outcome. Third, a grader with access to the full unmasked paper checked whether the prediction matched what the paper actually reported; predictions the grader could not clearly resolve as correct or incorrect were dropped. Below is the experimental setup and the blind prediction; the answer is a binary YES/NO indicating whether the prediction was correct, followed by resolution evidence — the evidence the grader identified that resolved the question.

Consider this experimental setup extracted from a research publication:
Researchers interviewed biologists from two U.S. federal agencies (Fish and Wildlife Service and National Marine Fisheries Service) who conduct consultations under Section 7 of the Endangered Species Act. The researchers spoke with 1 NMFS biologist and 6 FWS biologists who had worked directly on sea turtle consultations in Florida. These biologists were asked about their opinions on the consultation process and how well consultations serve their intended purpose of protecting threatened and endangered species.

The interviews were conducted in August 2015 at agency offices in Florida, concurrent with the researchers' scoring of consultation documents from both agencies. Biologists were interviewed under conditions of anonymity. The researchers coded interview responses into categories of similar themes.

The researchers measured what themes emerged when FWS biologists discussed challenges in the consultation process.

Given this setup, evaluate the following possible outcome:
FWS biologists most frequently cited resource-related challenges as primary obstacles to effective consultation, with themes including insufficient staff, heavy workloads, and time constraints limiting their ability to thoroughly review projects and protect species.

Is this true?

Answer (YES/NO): YES